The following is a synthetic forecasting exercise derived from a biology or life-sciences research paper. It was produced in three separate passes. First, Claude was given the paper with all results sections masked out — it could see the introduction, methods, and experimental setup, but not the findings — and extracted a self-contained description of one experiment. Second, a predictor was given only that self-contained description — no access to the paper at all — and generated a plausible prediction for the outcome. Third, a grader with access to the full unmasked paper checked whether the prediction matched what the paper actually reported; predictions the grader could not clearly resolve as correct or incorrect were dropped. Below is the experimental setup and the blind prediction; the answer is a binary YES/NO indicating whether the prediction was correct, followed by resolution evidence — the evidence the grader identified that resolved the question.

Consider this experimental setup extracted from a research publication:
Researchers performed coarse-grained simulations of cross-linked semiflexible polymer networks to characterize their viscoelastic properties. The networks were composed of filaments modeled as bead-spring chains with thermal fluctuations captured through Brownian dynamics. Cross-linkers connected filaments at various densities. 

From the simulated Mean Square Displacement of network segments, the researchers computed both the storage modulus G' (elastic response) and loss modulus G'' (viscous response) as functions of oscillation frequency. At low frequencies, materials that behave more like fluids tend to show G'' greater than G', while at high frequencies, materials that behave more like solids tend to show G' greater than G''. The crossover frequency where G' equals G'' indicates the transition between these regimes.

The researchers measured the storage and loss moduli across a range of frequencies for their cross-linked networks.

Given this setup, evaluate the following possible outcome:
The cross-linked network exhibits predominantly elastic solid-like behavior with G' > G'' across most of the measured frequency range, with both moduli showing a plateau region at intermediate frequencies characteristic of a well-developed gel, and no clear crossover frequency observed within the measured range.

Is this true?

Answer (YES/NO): NO